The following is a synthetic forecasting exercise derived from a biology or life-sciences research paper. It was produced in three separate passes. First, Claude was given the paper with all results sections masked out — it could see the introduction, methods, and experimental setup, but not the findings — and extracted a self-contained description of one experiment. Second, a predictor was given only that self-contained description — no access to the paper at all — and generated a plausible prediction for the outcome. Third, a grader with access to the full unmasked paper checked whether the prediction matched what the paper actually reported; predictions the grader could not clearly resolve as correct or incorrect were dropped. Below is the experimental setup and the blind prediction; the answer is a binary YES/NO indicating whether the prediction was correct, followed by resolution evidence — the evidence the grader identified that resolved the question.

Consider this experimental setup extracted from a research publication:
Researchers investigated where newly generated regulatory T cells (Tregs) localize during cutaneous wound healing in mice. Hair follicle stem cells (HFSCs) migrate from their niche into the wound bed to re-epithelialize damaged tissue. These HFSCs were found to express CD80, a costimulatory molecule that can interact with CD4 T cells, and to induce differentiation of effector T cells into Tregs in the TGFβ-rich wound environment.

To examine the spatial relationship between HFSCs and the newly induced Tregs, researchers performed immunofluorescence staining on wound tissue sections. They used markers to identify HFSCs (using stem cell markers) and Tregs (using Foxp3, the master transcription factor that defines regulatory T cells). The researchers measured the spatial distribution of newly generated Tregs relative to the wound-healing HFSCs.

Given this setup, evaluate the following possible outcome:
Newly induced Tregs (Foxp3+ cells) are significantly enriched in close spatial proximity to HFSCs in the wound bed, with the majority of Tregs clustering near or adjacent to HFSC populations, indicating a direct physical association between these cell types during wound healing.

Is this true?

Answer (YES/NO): YES